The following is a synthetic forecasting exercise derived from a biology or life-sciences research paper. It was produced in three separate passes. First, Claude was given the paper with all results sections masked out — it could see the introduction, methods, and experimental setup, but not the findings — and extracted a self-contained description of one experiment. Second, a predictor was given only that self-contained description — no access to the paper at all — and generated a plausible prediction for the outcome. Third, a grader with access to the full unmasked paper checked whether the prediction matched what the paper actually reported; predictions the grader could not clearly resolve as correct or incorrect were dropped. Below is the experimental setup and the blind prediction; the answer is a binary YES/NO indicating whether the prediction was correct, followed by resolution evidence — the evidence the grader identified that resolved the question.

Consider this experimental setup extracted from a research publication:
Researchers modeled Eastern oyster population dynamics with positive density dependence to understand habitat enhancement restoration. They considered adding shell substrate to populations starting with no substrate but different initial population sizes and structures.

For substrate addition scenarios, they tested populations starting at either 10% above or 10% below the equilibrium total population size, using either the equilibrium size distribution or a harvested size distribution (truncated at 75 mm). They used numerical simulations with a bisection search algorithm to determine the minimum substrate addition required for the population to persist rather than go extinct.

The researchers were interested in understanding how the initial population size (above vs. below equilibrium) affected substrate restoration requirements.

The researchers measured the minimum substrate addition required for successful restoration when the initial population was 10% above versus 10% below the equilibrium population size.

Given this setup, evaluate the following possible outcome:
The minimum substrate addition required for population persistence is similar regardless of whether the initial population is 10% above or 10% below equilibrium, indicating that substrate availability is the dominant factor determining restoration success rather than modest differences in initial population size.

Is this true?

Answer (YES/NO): NO